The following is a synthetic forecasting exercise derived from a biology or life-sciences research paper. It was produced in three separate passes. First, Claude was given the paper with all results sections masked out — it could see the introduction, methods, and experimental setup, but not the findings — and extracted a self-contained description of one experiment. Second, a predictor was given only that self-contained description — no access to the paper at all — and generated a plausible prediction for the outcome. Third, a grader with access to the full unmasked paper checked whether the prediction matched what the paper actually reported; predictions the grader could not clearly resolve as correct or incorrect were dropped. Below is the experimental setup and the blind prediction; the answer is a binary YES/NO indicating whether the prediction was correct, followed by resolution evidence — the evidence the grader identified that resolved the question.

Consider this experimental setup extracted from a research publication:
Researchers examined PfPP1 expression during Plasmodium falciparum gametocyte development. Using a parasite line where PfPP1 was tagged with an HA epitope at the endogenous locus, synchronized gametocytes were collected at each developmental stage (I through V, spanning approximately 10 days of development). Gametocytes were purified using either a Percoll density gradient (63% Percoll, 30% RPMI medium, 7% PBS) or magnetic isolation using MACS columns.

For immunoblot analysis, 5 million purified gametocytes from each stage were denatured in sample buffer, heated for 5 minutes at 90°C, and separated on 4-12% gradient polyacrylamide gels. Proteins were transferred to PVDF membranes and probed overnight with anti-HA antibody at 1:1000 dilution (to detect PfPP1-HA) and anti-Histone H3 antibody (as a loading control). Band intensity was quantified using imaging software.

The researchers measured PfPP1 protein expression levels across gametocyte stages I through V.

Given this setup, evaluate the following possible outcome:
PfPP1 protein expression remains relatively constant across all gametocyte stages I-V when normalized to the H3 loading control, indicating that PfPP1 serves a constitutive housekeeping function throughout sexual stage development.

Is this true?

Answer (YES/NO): NO